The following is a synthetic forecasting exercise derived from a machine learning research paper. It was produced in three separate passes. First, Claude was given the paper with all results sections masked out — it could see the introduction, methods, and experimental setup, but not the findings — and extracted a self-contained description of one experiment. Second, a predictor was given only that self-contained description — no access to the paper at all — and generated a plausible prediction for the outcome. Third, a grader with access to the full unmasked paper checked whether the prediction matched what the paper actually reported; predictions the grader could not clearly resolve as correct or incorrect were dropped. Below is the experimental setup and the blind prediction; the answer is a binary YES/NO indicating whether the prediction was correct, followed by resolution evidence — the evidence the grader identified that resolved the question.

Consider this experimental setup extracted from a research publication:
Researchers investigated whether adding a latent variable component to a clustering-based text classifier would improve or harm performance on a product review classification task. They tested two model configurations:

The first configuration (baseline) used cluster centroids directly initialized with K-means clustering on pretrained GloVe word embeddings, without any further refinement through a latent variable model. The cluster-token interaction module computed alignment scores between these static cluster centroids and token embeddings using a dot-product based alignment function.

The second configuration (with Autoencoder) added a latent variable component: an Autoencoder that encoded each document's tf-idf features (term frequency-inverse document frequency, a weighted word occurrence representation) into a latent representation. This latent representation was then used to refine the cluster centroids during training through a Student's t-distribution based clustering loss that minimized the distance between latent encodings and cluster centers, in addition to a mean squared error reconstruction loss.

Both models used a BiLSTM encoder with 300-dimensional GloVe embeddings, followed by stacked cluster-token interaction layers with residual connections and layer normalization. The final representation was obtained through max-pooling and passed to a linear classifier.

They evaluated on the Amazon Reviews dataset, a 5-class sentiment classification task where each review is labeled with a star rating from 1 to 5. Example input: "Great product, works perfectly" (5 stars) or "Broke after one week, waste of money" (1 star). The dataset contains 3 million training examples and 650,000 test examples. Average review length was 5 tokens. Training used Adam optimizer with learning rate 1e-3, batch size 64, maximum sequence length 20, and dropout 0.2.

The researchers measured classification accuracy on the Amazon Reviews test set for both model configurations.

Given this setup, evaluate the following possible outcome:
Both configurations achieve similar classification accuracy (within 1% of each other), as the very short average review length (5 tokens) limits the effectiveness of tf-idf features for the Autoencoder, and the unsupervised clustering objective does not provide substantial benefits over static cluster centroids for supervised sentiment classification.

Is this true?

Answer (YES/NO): NO